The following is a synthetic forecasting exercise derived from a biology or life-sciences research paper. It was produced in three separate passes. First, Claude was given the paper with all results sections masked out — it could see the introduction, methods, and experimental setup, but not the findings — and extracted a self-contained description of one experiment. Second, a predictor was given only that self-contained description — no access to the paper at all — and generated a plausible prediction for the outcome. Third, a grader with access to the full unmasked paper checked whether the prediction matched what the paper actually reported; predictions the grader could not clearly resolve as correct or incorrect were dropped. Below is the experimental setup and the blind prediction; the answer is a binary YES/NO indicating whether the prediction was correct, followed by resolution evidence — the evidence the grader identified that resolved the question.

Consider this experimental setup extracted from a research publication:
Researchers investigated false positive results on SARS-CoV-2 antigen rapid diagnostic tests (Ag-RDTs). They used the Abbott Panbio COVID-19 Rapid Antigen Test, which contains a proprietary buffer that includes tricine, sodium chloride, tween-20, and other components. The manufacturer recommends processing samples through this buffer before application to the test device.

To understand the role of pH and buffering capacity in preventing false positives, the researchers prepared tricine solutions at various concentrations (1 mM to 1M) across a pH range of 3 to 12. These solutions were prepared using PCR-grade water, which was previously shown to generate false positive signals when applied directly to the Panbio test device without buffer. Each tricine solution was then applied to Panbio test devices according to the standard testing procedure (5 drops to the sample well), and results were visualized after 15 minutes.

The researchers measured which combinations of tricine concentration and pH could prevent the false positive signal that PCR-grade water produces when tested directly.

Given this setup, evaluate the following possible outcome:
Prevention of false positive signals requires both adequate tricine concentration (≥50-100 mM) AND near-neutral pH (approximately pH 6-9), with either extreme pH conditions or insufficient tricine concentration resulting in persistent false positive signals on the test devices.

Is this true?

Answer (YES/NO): NO